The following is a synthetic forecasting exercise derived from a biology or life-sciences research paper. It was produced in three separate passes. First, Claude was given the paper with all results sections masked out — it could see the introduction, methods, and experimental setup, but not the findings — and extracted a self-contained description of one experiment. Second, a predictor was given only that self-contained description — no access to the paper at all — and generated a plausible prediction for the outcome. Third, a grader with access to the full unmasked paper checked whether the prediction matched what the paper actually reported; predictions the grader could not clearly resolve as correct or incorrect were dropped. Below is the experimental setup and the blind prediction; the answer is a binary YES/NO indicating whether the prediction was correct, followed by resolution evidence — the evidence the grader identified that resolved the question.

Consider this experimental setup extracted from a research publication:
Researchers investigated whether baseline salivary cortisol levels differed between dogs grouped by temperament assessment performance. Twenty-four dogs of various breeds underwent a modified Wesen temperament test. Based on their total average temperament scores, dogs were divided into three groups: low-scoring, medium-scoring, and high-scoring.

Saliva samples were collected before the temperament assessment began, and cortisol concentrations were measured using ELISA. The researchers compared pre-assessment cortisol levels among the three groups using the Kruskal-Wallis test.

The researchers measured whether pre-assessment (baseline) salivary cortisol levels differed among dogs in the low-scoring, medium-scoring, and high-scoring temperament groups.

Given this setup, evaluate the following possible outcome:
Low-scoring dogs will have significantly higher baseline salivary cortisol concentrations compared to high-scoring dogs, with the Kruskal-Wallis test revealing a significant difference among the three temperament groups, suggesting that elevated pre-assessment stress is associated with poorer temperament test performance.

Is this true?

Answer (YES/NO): NO